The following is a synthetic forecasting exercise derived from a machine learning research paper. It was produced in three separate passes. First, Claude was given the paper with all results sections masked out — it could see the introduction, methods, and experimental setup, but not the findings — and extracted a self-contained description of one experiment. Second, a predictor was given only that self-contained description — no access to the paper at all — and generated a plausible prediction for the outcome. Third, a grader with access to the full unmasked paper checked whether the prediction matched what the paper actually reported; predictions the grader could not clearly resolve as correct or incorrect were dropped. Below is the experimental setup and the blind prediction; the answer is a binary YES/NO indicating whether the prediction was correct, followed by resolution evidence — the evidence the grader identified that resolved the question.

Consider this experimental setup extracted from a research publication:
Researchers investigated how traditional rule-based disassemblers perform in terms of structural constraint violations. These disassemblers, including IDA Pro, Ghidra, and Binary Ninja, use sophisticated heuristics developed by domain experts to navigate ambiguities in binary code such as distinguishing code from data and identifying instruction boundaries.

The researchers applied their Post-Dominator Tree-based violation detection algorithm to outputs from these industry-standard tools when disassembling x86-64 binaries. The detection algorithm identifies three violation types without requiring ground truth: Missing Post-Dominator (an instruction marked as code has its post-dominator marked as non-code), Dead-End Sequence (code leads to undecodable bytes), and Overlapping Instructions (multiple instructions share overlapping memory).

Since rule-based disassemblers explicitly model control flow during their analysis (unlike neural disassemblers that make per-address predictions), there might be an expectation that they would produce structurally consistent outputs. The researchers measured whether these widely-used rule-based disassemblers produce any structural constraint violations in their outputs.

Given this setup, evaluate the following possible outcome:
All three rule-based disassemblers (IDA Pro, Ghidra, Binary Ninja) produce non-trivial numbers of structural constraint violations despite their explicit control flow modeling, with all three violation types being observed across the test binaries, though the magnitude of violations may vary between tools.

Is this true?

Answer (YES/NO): NO